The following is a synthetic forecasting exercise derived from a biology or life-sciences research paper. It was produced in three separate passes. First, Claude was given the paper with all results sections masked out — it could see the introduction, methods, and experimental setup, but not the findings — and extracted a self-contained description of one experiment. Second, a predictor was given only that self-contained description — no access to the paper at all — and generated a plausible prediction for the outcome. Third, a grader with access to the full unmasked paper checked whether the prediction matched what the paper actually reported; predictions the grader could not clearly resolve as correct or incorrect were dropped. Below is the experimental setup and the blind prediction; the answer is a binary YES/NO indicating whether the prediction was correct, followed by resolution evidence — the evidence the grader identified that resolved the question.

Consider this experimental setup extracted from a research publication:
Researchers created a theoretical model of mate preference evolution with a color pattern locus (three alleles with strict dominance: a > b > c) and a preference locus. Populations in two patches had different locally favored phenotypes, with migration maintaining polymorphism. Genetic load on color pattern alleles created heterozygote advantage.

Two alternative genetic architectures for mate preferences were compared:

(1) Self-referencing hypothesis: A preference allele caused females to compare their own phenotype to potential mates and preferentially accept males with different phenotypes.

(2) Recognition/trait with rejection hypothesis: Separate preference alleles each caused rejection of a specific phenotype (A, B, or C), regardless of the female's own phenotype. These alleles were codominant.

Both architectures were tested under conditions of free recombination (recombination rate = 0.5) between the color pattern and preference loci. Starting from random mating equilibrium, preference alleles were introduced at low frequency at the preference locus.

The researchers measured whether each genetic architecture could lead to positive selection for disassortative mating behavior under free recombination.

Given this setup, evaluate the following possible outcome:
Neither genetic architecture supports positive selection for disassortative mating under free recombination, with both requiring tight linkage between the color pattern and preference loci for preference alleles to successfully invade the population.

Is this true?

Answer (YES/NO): NO